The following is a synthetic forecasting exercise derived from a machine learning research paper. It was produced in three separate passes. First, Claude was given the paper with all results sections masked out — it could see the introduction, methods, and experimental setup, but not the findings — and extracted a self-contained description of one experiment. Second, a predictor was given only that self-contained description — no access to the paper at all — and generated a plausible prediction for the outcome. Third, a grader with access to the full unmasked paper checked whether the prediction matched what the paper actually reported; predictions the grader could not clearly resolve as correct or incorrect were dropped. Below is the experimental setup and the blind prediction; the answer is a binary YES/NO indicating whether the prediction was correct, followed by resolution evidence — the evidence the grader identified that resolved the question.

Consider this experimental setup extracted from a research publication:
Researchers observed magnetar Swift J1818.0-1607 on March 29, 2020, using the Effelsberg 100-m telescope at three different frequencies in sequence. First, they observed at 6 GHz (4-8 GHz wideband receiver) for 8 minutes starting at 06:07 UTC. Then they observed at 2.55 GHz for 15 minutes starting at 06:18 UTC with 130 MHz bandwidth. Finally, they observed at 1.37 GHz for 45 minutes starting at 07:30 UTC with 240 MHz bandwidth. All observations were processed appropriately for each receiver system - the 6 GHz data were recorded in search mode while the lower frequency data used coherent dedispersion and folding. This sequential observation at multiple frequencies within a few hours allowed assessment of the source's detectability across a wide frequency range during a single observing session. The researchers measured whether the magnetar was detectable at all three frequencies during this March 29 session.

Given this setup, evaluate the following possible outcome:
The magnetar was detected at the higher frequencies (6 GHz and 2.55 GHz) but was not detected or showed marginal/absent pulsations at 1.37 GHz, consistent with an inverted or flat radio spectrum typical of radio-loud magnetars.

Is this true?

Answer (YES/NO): NO